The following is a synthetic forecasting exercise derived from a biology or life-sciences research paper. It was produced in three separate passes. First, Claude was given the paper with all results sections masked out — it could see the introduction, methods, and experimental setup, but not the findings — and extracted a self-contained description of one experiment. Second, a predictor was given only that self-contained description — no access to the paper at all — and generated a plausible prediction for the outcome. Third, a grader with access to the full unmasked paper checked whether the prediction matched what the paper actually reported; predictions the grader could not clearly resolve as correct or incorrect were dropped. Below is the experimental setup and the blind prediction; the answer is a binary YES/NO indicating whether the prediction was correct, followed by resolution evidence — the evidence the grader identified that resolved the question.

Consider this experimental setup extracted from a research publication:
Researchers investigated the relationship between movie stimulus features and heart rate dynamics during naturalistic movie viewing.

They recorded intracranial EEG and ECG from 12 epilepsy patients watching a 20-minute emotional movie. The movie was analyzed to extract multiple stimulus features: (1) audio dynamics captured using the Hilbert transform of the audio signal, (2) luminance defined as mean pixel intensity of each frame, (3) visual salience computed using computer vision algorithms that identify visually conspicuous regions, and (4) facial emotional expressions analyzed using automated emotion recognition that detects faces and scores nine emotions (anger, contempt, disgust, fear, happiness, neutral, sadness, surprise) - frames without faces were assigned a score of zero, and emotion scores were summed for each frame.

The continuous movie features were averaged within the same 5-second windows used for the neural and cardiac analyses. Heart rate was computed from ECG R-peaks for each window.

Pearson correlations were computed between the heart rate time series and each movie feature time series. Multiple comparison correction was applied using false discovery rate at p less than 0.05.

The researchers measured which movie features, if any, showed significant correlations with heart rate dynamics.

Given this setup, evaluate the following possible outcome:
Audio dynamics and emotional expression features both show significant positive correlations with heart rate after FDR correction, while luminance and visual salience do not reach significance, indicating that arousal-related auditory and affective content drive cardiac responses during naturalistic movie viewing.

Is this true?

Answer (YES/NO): NO